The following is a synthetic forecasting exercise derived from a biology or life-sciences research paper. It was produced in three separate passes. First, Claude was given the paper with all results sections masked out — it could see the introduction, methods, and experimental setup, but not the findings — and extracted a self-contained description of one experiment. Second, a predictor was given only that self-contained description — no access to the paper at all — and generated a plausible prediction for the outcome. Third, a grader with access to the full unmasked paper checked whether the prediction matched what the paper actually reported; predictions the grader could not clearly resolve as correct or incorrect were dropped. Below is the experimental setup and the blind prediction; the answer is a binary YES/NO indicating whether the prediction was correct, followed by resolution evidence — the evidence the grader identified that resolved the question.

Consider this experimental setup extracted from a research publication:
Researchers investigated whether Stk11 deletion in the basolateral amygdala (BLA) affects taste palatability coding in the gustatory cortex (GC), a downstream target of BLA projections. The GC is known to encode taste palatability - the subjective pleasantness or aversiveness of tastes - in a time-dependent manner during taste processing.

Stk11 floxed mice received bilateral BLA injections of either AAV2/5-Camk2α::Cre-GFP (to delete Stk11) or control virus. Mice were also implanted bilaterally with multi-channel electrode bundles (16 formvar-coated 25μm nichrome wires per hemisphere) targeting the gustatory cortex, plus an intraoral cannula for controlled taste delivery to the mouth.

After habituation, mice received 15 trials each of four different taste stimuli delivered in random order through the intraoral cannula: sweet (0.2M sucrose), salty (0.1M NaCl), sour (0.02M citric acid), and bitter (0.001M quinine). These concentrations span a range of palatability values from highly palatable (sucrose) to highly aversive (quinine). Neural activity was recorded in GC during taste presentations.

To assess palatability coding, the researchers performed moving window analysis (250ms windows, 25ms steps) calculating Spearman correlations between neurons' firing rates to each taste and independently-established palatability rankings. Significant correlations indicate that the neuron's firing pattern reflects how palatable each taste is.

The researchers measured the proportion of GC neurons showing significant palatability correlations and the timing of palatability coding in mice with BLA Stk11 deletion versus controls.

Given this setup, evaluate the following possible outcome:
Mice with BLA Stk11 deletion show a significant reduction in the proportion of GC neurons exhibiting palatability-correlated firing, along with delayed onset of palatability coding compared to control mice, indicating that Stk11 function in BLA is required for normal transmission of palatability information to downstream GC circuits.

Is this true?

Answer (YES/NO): NO